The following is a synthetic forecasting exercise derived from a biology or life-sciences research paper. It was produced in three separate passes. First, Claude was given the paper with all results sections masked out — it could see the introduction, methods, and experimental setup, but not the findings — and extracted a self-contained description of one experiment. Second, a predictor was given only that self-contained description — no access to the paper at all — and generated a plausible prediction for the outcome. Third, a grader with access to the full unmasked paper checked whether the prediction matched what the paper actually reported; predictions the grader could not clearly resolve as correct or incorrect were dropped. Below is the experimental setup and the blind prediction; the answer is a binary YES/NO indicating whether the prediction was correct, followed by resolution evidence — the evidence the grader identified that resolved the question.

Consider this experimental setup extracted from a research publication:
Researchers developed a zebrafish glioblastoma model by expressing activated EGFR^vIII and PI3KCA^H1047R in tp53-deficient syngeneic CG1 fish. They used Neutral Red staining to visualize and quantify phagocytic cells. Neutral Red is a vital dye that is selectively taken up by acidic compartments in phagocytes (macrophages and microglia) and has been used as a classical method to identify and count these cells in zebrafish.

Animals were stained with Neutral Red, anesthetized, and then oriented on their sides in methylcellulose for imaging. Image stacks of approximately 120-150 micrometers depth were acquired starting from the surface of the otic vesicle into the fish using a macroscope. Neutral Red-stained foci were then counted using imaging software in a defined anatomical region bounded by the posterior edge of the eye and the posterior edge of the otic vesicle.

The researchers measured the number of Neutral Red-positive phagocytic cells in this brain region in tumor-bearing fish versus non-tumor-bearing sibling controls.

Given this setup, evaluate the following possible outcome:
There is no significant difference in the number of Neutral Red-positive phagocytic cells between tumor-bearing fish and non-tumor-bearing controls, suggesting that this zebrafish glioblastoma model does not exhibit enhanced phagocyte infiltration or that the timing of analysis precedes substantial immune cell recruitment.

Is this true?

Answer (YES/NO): NO